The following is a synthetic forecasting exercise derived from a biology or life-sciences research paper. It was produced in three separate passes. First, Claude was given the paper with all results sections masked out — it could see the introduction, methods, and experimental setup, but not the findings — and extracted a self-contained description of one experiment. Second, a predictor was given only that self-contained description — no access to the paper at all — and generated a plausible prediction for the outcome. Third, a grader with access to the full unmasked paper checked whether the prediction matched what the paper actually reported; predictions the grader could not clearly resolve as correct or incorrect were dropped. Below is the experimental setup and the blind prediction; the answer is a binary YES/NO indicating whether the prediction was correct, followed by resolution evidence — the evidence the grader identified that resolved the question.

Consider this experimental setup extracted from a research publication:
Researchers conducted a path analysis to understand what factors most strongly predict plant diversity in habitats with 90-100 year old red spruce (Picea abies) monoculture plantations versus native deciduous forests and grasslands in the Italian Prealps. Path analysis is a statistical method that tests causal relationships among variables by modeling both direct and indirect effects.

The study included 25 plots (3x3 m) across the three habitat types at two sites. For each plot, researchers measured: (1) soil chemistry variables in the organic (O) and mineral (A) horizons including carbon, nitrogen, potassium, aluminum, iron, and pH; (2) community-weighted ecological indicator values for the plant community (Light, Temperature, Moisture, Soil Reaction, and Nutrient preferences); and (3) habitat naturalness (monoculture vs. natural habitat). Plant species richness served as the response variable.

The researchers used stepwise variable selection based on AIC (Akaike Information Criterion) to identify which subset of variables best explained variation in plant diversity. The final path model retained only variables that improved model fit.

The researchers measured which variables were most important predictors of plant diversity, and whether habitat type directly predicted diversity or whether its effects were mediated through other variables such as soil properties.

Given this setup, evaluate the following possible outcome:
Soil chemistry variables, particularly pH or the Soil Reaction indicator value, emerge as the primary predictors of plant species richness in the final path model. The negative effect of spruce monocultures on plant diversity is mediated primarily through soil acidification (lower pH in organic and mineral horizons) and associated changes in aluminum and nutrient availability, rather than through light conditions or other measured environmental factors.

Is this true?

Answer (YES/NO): NO